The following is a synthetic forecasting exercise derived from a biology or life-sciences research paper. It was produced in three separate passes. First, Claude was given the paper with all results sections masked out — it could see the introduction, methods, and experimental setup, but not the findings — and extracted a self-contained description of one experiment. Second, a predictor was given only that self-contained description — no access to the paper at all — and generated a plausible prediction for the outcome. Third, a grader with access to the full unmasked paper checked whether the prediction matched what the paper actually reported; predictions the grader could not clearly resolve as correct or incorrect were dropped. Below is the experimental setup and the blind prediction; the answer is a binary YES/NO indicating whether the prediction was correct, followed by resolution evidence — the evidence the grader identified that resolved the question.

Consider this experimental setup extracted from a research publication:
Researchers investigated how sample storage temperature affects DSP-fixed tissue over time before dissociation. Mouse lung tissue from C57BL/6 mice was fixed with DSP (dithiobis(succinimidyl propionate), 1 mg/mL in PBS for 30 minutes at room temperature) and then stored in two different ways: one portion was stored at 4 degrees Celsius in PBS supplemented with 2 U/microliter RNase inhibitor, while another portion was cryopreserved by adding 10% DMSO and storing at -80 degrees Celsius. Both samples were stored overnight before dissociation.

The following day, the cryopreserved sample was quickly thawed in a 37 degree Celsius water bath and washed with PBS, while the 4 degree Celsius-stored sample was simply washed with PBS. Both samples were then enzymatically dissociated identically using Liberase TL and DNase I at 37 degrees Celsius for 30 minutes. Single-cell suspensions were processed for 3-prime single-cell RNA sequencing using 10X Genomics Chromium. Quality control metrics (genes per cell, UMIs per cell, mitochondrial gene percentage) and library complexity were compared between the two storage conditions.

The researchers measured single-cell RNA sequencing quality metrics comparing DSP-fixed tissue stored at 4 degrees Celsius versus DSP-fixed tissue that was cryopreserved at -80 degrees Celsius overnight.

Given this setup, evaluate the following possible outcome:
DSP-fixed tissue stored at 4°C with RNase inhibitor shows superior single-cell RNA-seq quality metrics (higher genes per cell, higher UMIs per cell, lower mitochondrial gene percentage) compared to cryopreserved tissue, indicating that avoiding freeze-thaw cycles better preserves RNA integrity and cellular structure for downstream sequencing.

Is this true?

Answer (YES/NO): NO